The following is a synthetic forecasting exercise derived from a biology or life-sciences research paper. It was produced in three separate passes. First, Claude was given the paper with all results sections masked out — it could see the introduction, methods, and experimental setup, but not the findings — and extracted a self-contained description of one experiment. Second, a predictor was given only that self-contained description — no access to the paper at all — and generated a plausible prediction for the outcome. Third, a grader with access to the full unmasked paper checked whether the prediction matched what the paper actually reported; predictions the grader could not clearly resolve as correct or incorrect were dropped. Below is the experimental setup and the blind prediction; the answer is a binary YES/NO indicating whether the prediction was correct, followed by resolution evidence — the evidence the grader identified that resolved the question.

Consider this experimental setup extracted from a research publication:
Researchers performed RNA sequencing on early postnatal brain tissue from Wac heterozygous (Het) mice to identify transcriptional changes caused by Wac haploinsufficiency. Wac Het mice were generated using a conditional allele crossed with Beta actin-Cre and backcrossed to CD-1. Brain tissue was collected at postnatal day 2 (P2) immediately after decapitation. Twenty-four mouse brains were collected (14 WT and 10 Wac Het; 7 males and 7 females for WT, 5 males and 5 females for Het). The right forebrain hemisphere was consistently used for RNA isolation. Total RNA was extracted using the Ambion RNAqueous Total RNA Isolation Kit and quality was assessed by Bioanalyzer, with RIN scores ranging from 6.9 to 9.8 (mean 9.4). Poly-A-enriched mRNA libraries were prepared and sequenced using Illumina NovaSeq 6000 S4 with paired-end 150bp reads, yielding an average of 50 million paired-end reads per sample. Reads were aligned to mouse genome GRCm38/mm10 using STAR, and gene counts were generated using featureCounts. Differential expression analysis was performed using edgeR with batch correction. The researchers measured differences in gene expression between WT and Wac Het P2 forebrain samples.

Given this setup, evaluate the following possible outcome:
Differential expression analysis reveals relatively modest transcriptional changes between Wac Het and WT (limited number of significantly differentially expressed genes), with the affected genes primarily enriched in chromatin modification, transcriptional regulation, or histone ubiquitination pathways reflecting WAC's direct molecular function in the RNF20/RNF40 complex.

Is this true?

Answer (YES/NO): NO